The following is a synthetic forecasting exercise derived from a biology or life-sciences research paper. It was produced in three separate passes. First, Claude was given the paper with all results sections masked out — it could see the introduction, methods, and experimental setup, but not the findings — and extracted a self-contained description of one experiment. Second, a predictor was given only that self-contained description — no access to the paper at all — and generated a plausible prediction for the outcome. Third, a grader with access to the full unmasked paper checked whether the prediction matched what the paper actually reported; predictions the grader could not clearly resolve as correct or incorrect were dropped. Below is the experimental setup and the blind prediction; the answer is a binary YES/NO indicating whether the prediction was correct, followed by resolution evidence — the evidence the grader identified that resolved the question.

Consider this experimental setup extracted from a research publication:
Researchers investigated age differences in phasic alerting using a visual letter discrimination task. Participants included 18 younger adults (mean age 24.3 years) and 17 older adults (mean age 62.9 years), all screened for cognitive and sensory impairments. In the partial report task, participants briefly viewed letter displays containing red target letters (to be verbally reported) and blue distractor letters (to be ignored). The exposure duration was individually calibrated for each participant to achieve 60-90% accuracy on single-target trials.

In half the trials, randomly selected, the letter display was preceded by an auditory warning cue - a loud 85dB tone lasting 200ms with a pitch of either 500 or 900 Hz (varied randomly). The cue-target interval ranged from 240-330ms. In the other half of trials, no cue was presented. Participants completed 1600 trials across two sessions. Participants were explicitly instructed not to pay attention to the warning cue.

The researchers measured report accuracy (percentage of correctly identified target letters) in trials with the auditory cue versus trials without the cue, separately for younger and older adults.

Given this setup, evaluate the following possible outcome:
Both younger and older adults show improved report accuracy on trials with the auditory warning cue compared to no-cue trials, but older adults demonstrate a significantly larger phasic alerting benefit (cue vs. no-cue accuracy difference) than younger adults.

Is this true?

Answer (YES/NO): NO